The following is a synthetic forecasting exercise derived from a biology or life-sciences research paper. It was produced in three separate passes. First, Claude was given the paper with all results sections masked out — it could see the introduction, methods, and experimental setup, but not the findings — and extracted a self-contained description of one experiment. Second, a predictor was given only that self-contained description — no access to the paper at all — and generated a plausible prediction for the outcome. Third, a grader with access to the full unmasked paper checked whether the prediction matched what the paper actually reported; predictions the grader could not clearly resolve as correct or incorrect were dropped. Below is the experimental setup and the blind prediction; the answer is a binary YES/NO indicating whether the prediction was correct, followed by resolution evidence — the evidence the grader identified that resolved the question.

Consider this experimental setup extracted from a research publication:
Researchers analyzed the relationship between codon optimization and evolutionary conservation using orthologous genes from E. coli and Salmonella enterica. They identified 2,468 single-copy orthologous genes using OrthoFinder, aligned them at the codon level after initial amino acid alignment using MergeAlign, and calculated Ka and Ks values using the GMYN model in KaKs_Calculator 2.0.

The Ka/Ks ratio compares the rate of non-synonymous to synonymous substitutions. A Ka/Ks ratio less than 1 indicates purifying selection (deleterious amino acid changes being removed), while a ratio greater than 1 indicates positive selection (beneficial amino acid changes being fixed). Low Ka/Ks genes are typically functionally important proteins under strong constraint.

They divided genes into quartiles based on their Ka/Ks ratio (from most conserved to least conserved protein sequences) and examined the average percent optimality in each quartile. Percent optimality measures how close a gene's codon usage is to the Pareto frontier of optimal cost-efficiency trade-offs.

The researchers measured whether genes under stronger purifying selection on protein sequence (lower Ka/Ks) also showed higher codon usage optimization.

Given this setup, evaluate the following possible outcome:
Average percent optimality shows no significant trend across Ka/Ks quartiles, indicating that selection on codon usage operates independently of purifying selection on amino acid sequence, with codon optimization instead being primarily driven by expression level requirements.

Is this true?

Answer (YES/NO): NO